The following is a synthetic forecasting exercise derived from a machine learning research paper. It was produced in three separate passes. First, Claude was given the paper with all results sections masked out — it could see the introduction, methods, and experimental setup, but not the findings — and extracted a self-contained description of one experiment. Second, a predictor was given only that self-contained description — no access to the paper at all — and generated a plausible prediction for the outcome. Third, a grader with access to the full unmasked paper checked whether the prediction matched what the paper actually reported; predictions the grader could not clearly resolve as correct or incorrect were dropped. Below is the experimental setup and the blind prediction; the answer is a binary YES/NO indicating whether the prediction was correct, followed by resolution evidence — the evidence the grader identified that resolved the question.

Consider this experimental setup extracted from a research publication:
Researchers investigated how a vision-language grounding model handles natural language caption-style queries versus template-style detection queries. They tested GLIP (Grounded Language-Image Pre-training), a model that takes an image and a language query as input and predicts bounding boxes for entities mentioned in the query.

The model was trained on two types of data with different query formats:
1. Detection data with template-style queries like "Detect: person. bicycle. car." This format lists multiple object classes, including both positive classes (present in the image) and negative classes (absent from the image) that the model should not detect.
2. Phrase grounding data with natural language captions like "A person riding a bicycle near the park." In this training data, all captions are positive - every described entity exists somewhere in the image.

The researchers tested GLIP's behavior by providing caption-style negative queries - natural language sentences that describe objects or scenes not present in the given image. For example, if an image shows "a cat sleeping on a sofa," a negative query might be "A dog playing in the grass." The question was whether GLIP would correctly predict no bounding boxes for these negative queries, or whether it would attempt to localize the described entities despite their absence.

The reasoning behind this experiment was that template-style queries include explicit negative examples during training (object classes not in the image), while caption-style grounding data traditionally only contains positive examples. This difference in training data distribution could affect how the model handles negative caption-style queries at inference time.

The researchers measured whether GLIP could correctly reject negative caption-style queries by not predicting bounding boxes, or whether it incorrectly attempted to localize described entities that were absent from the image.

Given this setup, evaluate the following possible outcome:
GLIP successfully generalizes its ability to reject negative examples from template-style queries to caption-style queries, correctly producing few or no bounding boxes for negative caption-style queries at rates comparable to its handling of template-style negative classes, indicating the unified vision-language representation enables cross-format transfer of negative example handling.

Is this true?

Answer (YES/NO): NO